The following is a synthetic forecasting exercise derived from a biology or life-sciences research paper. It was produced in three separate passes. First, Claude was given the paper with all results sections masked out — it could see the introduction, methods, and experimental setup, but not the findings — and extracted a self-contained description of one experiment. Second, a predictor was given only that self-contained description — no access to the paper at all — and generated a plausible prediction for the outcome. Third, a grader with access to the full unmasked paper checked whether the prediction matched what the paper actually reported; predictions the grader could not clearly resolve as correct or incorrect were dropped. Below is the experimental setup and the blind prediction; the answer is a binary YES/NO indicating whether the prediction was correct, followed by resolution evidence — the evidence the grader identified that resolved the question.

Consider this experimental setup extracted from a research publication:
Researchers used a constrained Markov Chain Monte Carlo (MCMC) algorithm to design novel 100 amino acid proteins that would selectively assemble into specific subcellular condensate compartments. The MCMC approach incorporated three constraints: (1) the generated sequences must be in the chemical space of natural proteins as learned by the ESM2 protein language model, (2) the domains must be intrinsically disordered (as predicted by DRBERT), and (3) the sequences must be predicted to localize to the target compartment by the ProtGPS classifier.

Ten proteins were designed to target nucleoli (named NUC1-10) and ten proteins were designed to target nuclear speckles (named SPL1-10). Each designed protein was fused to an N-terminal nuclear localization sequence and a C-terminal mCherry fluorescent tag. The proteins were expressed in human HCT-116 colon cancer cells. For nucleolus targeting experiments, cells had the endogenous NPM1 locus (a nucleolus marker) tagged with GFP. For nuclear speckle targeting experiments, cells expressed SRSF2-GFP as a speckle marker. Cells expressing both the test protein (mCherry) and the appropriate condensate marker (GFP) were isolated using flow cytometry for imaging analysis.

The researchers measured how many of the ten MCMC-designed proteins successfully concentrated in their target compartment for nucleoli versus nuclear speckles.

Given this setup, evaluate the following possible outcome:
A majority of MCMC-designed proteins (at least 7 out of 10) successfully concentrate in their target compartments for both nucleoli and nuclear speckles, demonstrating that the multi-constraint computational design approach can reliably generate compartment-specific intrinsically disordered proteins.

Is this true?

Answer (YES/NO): NO